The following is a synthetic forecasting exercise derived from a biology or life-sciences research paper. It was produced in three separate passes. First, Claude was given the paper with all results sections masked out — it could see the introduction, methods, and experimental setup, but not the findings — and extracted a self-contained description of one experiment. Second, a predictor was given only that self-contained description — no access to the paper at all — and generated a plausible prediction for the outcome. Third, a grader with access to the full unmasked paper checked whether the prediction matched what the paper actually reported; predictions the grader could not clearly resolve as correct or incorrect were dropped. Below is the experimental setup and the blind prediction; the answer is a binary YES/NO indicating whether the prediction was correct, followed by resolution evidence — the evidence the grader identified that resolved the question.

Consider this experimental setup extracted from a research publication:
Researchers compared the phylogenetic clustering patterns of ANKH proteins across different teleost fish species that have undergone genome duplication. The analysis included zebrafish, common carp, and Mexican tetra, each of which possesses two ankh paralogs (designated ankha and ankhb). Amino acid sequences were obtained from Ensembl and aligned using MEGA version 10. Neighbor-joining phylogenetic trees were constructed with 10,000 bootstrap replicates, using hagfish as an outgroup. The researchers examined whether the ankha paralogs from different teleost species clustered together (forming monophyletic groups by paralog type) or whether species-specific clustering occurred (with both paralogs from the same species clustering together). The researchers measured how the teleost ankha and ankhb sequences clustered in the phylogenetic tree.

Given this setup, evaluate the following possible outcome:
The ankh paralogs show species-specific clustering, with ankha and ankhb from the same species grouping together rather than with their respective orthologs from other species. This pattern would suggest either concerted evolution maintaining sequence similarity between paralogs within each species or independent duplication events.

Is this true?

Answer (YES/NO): NO